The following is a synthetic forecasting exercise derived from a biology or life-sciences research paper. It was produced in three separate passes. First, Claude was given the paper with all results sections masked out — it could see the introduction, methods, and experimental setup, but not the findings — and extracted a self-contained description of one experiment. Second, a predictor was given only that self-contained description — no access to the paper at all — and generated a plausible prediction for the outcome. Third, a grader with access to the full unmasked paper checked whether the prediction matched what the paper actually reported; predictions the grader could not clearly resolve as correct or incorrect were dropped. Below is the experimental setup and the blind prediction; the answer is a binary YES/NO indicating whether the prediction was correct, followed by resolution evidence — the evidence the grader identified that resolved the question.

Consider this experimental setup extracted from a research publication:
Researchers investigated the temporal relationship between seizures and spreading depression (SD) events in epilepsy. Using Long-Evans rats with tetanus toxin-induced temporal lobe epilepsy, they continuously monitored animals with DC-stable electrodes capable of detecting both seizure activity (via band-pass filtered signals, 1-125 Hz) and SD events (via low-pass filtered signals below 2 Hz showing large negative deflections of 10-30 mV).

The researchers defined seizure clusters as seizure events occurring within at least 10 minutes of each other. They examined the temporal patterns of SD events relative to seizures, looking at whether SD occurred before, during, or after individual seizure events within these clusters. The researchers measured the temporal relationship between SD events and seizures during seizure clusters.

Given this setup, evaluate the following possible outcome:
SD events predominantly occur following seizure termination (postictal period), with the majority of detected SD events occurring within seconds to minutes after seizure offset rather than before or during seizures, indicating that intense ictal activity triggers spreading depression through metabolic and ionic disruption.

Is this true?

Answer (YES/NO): NO